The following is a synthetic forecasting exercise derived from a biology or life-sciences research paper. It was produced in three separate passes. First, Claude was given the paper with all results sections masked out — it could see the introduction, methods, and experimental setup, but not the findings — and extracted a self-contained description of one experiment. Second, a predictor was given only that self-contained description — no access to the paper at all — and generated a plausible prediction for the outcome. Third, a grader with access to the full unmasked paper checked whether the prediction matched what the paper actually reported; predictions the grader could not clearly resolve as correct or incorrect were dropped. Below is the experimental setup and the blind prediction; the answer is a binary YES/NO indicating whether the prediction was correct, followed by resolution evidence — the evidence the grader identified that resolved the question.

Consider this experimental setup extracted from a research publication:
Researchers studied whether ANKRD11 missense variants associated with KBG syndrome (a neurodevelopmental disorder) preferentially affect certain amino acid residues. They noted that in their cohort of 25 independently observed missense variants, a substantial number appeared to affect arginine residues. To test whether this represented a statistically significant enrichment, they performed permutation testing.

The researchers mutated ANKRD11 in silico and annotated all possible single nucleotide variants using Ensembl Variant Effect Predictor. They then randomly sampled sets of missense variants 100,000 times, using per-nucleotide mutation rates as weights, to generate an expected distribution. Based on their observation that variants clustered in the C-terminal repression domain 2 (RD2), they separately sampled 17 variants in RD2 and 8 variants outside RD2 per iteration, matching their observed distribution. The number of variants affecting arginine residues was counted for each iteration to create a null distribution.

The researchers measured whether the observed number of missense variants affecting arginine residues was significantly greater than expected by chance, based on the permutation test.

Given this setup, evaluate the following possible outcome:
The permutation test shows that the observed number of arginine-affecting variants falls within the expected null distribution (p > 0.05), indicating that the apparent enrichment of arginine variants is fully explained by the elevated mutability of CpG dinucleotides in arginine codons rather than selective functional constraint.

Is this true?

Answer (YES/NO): NO